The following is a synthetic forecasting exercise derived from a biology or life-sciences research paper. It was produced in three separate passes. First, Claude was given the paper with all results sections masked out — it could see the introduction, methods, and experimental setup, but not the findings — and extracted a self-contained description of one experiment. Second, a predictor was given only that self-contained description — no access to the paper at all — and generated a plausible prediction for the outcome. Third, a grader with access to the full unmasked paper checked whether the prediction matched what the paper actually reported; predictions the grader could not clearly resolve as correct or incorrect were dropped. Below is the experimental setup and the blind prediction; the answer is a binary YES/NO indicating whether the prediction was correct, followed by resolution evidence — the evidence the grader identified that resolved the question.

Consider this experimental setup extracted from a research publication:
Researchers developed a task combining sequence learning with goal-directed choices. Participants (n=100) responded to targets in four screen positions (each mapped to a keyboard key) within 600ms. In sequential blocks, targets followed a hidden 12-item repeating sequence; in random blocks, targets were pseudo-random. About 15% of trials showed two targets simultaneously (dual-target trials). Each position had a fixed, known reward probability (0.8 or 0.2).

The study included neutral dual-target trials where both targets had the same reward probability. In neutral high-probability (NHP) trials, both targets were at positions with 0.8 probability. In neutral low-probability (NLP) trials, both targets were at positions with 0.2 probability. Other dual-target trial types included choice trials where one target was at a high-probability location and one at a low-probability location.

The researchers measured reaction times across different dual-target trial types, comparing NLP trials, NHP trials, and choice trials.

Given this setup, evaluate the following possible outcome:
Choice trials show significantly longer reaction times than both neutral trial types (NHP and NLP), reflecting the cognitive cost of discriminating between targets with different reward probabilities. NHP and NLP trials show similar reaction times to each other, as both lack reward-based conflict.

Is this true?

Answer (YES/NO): NO